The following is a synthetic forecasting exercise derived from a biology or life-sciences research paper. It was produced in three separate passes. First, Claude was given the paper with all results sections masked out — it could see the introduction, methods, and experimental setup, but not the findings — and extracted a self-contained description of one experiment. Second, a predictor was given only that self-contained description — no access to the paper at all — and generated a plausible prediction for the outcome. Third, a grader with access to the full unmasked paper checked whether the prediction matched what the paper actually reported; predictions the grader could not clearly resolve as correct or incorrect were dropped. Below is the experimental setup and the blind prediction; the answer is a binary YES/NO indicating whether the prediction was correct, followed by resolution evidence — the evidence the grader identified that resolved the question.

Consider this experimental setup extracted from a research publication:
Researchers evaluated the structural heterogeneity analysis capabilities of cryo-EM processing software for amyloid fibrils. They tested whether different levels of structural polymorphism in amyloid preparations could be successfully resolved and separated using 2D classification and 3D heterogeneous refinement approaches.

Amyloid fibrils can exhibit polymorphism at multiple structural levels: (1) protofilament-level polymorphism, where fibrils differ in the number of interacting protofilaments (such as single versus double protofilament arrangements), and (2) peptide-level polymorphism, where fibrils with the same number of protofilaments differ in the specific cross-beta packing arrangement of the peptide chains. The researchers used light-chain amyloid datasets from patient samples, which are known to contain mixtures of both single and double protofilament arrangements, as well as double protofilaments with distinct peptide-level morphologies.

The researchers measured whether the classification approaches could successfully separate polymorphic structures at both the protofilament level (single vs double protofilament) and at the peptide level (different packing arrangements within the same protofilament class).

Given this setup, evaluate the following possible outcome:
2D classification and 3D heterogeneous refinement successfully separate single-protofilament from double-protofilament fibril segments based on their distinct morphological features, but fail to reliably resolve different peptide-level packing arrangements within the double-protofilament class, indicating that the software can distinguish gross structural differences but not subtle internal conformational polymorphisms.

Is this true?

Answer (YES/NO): YES